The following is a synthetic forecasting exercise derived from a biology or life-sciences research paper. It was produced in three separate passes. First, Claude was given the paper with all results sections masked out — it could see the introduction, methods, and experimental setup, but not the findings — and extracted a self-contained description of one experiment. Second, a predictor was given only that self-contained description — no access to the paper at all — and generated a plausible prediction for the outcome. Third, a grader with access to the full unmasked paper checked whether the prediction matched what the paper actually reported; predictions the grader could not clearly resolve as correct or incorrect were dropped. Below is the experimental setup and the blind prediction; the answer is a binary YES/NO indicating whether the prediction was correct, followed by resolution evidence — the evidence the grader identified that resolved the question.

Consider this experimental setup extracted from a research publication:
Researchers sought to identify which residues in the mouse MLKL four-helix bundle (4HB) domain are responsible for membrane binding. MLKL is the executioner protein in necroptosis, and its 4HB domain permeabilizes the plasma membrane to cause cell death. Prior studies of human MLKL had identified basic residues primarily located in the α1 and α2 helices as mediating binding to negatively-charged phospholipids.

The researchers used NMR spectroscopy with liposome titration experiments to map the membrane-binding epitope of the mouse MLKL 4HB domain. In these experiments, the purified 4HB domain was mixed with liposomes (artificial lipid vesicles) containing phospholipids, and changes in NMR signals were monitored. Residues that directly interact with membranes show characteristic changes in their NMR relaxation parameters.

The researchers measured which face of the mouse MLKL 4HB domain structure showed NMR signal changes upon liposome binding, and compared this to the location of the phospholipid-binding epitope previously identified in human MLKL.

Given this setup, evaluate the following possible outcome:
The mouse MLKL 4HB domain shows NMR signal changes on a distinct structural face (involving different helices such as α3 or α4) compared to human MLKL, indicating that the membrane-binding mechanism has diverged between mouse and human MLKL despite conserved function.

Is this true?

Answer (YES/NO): YES